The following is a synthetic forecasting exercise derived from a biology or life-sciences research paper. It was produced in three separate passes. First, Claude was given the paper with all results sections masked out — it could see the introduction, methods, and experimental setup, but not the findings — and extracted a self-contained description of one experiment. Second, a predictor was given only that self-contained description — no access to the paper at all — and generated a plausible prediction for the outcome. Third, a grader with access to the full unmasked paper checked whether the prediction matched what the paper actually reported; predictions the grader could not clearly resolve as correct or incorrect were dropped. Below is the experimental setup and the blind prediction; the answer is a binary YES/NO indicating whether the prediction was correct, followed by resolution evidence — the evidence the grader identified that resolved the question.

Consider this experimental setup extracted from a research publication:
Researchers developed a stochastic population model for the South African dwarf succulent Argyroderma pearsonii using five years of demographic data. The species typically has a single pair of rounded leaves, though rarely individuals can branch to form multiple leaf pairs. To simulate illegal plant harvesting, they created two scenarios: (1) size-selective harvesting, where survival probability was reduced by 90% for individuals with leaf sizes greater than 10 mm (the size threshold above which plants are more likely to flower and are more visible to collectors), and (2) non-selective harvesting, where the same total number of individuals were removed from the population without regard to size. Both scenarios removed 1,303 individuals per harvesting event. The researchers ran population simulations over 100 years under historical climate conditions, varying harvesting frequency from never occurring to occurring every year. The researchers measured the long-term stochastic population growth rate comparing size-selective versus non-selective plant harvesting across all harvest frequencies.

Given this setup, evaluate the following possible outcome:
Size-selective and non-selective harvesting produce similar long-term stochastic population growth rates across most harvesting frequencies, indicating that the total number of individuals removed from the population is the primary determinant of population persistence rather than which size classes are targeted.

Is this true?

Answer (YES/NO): NO